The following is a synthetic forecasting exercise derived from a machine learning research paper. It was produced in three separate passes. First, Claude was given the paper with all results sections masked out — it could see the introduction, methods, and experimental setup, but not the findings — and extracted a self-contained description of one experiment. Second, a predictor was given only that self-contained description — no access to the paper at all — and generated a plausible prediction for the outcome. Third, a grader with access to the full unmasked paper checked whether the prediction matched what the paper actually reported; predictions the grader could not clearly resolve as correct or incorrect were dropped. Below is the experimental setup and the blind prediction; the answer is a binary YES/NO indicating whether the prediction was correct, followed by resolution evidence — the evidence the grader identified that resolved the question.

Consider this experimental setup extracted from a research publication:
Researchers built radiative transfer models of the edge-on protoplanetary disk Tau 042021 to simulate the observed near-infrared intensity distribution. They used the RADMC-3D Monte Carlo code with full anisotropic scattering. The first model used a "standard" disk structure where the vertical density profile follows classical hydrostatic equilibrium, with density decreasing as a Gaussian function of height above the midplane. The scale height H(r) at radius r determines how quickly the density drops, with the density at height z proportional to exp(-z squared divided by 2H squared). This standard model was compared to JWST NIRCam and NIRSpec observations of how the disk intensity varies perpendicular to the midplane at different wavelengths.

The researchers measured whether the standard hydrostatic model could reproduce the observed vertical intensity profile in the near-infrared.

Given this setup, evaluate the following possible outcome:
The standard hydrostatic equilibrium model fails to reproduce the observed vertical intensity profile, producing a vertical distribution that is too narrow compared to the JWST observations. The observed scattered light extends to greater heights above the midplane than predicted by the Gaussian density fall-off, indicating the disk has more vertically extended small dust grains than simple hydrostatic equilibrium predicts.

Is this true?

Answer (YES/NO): YES